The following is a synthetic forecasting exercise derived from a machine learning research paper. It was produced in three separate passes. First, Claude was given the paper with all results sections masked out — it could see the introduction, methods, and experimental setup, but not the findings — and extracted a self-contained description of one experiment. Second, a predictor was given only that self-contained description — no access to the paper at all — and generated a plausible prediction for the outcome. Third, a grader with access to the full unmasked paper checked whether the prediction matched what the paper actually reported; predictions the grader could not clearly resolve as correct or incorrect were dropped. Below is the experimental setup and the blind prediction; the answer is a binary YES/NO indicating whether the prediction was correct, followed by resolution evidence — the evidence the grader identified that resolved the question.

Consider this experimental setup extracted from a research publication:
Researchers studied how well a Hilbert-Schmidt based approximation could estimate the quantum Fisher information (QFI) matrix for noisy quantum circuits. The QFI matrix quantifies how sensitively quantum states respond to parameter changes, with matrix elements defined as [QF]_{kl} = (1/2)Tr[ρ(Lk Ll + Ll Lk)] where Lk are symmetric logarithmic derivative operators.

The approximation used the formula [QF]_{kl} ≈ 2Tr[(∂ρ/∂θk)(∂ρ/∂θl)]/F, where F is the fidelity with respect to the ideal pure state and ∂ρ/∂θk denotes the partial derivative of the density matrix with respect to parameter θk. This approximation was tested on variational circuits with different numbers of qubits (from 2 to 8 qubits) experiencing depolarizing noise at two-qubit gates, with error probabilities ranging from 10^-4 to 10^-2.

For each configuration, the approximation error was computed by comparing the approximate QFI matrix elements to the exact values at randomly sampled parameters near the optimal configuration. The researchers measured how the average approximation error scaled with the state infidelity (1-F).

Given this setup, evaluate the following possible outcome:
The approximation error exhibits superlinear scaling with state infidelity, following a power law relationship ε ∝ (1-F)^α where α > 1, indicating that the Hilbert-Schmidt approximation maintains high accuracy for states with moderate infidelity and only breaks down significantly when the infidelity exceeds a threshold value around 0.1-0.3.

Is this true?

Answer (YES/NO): NO